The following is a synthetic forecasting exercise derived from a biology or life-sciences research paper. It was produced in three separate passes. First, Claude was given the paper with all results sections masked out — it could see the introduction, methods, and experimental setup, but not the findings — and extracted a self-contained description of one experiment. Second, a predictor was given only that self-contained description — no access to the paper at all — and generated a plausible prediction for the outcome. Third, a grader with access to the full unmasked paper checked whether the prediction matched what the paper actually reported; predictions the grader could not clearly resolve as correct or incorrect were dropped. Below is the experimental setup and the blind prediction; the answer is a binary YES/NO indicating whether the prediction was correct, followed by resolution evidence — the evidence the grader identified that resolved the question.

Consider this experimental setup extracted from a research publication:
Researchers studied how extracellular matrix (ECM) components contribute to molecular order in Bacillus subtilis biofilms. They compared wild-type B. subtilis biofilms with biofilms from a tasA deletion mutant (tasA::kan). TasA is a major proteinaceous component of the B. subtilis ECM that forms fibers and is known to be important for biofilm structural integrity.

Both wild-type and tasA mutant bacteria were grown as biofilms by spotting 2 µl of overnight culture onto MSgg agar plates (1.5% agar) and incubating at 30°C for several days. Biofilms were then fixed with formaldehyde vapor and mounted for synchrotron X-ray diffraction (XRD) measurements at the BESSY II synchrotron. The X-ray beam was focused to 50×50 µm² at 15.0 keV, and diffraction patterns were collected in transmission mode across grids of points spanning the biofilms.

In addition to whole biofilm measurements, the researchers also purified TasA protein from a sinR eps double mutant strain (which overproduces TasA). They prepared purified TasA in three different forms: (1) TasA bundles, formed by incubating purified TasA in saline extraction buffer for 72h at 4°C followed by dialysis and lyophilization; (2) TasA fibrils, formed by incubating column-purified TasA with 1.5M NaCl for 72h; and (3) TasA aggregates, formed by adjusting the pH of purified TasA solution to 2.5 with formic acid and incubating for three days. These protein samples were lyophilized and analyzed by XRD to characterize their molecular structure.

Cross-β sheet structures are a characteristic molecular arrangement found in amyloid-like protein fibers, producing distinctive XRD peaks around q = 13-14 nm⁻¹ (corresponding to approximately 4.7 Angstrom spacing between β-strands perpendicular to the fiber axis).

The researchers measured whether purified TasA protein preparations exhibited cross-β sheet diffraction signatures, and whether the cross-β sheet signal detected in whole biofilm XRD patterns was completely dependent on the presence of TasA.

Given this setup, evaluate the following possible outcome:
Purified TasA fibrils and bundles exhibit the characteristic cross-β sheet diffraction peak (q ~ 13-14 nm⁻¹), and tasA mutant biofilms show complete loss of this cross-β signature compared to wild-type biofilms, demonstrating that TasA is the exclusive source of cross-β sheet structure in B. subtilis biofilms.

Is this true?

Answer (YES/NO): NO